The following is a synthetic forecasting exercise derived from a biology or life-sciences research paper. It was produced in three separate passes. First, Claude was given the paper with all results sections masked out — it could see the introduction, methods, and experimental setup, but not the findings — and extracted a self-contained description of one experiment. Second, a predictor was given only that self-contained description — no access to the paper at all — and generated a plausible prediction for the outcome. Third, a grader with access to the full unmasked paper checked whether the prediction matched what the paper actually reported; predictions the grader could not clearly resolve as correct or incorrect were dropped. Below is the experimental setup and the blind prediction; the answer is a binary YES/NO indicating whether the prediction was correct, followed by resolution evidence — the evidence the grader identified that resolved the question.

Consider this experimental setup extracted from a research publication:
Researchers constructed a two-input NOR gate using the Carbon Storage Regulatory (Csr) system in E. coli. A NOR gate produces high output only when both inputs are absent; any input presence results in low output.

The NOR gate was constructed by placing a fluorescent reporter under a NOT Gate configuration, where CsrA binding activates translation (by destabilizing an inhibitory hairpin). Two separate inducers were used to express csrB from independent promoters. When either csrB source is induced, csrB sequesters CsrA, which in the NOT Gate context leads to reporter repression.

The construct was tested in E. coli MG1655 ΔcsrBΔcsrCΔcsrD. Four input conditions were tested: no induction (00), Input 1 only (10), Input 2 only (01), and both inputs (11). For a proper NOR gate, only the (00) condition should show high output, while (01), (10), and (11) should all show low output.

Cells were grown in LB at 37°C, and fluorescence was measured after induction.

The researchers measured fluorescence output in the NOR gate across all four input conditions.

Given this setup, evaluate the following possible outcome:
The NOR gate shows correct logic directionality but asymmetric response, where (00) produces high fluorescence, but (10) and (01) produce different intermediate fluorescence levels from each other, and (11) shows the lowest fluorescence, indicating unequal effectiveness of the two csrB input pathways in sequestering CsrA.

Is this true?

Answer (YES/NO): NO